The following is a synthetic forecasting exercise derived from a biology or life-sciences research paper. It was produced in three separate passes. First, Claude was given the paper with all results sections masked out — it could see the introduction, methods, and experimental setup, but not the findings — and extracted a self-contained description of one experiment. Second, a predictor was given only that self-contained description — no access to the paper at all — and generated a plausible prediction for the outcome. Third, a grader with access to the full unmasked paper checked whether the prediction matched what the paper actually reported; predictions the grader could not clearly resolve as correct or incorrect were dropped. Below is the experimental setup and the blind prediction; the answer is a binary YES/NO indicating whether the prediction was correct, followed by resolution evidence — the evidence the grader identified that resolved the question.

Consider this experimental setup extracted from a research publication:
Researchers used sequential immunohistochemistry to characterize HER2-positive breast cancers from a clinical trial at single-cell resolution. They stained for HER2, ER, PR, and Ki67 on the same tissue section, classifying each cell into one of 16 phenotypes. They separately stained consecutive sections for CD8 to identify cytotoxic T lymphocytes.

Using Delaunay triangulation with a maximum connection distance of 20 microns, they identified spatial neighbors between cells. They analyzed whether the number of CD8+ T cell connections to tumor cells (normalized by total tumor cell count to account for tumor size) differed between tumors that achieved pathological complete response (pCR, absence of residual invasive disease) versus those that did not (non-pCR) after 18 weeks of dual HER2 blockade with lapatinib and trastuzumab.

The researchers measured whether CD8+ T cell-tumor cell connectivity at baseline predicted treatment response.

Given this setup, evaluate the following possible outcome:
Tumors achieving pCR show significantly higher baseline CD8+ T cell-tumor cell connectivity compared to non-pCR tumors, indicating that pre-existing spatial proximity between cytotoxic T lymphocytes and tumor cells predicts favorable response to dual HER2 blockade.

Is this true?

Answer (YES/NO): NO